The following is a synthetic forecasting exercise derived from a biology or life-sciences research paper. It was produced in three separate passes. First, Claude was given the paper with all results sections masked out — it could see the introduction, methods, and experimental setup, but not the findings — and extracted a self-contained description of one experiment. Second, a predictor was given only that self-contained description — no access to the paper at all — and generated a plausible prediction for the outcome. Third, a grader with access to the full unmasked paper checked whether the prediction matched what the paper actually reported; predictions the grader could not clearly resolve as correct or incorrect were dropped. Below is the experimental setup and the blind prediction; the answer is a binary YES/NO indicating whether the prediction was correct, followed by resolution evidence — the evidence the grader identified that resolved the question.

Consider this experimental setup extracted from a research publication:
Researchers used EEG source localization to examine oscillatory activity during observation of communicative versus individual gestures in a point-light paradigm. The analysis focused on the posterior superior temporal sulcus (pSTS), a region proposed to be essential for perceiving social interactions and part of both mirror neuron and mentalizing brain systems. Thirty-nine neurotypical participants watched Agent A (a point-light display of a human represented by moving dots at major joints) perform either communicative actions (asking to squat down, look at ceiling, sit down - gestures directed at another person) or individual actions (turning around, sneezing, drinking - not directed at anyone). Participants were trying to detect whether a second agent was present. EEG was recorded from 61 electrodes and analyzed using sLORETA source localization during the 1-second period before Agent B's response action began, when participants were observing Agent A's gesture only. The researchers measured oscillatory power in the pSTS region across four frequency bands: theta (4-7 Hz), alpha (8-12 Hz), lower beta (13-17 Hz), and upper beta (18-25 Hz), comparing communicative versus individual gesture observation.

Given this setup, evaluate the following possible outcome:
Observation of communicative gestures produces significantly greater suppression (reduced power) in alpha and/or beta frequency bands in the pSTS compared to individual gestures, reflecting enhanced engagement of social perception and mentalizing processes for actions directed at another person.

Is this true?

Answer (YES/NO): NO